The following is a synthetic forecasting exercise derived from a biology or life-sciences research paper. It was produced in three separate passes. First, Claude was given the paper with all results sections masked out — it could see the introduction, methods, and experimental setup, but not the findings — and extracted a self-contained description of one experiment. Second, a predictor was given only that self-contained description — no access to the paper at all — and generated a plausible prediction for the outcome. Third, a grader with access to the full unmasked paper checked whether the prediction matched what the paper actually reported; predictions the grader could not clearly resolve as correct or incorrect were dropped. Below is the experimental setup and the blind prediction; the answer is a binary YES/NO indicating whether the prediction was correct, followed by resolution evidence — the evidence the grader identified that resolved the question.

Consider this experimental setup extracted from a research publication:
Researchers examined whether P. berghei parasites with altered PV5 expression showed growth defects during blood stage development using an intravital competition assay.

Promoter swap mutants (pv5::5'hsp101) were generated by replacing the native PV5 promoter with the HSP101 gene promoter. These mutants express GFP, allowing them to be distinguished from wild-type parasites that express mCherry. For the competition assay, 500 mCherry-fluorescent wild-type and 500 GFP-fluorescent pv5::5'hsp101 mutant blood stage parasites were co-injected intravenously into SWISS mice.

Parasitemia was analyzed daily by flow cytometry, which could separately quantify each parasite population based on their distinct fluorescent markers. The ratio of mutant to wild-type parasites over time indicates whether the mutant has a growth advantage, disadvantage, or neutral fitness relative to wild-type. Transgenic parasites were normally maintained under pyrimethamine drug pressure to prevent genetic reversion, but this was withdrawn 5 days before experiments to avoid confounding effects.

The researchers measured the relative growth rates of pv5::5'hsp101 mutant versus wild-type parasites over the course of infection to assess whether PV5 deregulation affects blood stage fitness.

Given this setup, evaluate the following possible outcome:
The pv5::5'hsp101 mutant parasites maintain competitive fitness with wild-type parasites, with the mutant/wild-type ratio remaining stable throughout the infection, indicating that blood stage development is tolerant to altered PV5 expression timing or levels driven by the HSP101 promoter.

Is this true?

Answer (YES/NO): NO